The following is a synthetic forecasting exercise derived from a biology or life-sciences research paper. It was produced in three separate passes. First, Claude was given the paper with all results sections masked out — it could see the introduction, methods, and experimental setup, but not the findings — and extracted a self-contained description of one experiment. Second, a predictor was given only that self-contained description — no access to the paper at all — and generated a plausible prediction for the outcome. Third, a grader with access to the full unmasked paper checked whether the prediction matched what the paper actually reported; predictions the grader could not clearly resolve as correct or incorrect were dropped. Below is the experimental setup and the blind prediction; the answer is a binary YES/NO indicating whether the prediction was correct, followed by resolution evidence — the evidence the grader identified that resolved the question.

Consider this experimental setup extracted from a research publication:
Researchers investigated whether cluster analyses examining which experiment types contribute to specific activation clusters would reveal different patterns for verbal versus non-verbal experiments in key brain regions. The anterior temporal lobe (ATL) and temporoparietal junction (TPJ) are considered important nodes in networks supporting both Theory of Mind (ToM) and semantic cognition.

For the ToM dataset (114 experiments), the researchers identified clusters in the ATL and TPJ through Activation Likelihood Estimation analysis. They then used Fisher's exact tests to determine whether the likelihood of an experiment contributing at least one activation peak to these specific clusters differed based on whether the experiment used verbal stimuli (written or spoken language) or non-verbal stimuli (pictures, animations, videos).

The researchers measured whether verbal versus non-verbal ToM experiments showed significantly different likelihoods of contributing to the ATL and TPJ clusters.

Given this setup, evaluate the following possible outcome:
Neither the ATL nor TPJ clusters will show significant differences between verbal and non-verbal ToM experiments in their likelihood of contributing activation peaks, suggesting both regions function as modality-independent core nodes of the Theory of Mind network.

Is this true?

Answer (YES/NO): YES